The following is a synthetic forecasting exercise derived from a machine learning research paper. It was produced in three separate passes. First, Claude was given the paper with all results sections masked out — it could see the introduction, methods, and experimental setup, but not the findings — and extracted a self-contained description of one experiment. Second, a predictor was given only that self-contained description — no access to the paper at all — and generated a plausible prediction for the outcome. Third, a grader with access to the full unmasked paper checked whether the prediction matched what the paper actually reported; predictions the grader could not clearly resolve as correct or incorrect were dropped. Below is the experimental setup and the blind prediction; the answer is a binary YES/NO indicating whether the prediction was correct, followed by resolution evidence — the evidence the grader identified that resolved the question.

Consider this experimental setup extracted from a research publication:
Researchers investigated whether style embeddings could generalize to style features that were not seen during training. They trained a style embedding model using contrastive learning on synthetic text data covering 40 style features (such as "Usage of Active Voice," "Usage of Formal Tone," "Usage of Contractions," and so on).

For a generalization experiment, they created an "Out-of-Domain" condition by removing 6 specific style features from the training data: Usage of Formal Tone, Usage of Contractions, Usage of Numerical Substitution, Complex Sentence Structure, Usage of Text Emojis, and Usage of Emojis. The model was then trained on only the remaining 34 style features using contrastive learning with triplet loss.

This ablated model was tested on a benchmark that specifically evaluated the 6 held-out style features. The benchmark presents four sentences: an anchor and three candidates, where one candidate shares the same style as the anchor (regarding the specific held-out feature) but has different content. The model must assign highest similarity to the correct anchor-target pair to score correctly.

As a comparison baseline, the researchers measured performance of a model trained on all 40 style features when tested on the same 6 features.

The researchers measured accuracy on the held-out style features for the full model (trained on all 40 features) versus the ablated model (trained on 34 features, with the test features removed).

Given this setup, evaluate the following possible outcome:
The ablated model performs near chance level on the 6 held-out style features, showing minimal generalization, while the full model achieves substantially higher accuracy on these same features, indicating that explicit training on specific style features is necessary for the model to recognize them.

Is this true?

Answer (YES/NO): NO